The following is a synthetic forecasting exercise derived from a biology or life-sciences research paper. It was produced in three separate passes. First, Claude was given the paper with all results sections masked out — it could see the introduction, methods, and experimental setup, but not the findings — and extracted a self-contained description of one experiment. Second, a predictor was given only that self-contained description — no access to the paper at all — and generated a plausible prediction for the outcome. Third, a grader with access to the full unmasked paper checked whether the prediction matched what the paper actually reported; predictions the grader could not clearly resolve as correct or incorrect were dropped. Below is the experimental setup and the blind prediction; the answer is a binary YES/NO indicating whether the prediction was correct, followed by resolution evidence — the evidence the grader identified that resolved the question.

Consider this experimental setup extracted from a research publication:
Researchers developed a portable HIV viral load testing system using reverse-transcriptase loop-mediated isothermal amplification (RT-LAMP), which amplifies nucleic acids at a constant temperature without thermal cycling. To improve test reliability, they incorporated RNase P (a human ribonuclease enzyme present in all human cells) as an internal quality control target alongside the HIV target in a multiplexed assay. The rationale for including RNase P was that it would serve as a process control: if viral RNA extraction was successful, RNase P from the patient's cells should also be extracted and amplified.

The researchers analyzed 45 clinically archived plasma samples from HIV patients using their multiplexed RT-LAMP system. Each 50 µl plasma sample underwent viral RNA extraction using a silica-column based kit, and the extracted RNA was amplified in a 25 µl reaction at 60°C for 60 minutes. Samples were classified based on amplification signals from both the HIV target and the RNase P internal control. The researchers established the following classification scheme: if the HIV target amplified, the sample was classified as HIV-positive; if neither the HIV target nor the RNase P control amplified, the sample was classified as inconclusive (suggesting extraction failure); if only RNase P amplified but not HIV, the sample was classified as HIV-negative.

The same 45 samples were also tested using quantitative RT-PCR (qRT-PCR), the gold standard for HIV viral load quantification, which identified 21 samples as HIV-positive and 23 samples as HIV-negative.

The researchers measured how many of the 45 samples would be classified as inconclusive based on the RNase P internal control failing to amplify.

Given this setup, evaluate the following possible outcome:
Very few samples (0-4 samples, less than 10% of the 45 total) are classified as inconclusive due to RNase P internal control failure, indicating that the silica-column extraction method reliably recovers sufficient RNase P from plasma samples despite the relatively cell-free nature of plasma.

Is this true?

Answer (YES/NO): NO